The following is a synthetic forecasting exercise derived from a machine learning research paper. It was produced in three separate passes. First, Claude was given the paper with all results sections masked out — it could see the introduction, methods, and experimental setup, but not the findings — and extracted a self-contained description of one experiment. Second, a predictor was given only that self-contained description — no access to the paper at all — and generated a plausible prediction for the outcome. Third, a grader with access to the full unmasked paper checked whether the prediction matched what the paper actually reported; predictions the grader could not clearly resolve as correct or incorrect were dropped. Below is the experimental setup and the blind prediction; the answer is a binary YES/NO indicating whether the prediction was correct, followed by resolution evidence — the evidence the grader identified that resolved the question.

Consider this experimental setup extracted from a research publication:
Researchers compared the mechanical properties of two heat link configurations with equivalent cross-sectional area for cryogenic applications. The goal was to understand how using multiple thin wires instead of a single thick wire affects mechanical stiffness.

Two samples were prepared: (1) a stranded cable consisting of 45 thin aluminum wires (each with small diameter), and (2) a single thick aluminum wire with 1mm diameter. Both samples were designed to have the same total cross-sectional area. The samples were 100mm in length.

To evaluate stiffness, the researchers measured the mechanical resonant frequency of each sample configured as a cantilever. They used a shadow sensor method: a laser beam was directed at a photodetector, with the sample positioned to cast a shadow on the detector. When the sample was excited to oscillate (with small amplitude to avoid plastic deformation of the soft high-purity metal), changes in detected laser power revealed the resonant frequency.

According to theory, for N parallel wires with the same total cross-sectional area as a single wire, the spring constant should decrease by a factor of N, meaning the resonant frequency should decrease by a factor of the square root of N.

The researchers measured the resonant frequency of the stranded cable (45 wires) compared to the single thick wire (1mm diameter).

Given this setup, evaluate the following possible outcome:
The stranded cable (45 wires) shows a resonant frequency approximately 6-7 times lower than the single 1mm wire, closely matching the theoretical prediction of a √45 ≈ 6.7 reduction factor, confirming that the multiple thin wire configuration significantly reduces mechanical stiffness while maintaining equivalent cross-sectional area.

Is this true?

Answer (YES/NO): YES